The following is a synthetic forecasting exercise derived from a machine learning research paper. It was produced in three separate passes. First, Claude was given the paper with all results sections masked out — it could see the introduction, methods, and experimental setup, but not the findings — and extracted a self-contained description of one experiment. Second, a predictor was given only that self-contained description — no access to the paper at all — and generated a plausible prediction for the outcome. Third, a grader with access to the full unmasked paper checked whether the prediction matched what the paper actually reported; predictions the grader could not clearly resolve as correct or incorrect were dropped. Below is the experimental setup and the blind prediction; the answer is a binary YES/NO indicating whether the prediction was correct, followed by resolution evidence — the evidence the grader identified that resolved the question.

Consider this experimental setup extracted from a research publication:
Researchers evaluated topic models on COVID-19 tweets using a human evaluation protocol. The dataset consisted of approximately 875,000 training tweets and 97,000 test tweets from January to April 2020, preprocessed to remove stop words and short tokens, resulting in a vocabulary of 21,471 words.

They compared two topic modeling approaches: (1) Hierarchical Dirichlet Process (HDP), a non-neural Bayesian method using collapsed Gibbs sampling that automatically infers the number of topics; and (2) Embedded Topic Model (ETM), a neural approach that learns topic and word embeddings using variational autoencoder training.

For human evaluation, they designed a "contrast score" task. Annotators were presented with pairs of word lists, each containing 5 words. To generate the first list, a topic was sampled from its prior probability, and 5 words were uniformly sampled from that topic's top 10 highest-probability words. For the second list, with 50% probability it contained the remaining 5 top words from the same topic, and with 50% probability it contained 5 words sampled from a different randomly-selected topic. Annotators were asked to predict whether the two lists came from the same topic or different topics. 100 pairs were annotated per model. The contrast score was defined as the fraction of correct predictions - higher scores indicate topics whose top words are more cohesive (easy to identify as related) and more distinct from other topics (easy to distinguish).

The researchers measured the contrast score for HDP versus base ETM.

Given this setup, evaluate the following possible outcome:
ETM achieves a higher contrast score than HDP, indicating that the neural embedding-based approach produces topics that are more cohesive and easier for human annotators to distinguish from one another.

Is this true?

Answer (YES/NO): NO